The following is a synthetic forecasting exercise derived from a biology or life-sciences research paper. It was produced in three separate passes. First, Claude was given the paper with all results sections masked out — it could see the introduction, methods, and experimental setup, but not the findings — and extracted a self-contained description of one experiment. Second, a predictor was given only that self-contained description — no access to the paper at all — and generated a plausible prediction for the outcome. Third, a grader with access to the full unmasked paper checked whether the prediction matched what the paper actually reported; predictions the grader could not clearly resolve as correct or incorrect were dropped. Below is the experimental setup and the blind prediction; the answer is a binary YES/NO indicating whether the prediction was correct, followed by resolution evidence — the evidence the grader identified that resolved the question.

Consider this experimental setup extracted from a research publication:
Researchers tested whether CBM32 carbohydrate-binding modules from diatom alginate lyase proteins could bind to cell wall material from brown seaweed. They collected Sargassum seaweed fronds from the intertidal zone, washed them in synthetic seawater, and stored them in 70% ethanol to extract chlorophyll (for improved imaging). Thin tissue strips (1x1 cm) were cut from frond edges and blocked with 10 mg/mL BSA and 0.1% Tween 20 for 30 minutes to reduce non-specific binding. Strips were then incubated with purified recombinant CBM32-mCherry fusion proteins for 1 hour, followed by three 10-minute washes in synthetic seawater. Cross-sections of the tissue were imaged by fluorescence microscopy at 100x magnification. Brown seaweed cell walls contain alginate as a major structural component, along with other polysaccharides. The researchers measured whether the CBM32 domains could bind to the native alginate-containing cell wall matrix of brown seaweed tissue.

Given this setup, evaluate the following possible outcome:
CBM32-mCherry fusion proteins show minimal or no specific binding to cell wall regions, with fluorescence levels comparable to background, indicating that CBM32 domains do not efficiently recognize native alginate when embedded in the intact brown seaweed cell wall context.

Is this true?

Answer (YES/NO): NO